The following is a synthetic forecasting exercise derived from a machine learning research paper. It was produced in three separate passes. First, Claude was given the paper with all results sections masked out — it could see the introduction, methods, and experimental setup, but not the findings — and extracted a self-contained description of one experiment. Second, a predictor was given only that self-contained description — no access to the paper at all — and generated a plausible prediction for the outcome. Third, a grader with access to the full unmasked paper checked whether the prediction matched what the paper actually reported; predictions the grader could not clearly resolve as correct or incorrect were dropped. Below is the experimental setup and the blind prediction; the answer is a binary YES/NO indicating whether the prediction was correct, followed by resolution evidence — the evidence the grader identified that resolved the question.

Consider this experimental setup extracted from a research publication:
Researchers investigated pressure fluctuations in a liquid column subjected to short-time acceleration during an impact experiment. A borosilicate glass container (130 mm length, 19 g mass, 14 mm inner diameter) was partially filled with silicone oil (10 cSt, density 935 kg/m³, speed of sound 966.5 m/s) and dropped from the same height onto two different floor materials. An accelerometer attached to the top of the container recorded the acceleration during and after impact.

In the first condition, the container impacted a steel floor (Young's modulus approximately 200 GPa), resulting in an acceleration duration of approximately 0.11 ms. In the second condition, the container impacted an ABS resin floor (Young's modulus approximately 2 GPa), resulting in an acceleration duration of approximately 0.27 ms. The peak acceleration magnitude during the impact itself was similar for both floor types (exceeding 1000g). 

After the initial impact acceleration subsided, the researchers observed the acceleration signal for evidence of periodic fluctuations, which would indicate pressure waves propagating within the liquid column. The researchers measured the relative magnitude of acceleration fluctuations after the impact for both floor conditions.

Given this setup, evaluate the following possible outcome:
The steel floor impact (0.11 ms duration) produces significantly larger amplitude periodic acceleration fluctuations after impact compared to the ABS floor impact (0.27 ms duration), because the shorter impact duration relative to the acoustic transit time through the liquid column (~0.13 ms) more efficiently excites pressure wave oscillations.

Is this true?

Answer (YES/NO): YES